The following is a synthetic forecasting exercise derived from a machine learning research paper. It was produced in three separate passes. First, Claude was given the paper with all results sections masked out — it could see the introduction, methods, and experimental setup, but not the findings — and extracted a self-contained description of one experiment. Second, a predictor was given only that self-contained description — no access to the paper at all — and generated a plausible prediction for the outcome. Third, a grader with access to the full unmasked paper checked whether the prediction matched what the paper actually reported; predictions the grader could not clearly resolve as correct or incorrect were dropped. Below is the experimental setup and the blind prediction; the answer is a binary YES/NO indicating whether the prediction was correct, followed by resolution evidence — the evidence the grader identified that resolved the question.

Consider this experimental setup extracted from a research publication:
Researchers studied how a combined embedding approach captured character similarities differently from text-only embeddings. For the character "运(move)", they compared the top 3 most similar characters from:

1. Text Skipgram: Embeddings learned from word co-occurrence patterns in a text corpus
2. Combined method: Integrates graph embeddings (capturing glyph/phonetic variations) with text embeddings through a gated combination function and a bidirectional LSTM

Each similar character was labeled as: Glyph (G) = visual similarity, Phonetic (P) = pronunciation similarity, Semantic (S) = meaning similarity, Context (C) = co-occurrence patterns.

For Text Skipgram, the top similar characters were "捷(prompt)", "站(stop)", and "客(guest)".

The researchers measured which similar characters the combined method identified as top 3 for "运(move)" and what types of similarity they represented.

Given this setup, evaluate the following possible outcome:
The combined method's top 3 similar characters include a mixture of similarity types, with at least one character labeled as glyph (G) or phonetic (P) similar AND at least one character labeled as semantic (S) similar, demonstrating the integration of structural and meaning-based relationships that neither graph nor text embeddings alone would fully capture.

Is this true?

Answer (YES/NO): YES